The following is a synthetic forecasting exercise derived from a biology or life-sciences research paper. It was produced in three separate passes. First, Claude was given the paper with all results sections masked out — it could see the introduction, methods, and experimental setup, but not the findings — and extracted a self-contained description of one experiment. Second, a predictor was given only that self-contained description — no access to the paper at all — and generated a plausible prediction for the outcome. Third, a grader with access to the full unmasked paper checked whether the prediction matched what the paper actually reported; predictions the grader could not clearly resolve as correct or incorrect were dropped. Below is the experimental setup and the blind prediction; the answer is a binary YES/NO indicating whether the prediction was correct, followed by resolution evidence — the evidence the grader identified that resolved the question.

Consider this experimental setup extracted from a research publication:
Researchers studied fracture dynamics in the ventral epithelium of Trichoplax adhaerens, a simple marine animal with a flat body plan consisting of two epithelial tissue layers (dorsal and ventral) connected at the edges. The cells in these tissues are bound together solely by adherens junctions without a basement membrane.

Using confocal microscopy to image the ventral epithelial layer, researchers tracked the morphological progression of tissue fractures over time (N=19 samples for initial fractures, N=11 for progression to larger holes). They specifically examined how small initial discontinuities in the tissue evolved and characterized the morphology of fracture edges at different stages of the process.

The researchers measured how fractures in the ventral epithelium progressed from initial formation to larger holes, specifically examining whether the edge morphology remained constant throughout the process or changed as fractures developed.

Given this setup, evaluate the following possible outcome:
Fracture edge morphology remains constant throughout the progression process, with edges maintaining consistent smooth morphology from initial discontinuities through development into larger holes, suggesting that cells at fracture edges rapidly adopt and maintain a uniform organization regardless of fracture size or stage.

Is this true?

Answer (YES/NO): NO